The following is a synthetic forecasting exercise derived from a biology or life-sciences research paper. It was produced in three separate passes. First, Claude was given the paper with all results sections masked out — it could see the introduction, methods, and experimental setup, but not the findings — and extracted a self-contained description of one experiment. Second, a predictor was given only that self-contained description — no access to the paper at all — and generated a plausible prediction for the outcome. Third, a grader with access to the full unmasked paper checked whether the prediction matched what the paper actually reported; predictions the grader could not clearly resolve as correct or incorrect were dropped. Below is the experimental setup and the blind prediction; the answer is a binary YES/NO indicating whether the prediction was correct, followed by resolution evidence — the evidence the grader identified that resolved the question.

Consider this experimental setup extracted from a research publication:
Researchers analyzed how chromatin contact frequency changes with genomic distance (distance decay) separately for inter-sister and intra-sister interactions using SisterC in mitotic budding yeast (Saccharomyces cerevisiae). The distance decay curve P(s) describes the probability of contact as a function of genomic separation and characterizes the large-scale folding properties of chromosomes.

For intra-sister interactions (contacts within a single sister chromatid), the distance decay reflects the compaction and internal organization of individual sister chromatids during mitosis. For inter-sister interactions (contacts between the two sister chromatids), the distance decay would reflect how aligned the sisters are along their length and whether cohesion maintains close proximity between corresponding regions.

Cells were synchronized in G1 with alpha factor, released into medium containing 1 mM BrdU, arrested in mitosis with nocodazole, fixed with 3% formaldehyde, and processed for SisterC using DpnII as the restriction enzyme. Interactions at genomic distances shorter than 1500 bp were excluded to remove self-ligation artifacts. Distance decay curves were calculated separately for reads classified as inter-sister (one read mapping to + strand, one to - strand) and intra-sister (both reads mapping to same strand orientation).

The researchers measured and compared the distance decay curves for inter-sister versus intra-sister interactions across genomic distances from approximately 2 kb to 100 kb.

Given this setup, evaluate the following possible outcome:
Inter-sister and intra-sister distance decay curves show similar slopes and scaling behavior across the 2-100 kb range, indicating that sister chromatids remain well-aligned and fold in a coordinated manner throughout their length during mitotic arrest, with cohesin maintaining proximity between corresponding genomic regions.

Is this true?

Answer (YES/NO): NO